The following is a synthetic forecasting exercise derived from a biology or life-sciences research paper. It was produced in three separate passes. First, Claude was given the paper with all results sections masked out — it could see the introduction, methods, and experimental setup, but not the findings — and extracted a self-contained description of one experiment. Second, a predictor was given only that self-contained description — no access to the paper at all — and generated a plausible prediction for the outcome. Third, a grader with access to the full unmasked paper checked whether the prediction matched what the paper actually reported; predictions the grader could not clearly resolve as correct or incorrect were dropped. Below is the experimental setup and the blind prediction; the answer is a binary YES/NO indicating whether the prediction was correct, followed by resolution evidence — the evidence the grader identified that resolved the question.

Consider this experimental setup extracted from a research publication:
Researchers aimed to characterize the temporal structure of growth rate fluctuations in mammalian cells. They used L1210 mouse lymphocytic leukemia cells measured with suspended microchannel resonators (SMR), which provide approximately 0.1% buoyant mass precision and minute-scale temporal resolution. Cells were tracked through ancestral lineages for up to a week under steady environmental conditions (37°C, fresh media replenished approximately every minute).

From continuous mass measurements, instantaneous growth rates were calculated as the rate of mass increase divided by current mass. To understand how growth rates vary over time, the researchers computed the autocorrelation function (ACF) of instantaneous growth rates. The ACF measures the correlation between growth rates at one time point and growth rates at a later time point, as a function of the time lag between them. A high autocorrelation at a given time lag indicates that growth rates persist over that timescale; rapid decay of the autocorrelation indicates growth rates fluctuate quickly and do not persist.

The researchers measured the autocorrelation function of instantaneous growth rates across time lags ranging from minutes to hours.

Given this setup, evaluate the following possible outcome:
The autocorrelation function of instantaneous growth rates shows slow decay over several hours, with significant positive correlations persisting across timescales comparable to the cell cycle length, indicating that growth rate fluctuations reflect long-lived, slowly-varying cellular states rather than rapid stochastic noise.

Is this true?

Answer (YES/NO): NO